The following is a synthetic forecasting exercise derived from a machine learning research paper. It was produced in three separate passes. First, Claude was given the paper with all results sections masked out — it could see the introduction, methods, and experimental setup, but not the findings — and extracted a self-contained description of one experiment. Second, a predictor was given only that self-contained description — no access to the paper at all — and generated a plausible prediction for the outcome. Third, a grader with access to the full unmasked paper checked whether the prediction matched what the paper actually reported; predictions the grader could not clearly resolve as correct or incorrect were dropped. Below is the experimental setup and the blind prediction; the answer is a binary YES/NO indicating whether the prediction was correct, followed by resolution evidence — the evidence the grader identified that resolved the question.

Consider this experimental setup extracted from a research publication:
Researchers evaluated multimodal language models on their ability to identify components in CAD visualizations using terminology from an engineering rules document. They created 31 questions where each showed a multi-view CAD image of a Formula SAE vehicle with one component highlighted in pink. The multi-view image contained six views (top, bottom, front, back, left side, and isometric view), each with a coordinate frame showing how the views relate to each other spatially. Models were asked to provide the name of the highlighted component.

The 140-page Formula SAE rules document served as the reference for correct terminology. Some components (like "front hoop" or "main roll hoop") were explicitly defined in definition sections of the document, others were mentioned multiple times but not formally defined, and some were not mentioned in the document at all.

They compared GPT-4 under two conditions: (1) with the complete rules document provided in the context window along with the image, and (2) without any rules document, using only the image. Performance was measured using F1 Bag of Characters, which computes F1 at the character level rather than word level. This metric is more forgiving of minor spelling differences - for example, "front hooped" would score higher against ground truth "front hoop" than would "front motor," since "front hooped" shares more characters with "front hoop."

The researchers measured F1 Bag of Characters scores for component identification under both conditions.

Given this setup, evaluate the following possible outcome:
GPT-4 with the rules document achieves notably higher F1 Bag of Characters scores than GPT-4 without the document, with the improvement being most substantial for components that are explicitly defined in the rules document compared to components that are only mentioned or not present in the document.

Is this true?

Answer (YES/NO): YES